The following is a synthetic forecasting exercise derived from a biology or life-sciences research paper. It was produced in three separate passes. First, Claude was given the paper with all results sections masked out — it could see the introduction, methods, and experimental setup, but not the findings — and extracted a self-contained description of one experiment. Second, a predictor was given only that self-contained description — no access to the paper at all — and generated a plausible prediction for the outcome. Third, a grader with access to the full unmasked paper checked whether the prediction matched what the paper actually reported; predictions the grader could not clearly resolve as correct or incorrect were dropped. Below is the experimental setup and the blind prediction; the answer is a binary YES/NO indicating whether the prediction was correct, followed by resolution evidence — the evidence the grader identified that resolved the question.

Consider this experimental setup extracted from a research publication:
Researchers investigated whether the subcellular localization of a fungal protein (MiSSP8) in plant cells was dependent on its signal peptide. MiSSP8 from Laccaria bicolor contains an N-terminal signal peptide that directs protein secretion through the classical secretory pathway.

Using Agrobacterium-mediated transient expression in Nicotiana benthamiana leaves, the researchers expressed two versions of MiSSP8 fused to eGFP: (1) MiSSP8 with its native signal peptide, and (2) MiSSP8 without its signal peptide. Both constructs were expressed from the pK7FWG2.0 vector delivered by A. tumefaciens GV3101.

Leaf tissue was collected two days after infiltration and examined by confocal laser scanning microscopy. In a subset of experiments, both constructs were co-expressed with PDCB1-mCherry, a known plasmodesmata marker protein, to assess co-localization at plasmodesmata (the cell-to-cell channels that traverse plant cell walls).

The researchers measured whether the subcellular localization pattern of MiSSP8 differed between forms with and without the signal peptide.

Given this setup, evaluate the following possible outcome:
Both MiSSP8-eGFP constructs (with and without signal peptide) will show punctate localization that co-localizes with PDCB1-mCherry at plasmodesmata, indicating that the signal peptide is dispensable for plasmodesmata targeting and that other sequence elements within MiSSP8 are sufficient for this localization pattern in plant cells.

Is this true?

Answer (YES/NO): NO